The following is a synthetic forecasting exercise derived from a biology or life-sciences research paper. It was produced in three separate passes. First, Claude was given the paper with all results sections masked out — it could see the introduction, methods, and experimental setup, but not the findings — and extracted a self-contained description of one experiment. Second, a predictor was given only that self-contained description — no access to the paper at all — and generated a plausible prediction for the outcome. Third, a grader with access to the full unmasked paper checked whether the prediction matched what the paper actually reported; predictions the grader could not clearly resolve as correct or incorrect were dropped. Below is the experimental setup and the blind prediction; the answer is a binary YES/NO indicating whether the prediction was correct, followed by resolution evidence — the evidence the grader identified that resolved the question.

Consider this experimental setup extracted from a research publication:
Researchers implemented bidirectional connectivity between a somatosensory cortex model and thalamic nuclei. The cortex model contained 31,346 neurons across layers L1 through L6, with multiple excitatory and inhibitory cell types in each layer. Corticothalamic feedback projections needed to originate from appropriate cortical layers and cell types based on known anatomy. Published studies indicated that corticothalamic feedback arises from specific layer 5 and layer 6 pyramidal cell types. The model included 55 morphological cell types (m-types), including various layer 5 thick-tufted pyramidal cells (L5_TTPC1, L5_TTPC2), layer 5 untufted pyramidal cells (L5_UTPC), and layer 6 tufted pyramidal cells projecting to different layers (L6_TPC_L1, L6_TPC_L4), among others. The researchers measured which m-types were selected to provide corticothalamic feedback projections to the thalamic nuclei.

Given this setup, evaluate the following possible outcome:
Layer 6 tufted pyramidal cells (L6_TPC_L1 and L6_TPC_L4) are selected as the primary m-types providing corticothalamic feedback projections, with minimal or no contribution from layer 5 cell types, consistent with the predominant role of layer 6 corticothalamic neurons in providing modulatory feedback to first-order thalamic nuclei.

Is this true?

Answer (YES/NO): NO